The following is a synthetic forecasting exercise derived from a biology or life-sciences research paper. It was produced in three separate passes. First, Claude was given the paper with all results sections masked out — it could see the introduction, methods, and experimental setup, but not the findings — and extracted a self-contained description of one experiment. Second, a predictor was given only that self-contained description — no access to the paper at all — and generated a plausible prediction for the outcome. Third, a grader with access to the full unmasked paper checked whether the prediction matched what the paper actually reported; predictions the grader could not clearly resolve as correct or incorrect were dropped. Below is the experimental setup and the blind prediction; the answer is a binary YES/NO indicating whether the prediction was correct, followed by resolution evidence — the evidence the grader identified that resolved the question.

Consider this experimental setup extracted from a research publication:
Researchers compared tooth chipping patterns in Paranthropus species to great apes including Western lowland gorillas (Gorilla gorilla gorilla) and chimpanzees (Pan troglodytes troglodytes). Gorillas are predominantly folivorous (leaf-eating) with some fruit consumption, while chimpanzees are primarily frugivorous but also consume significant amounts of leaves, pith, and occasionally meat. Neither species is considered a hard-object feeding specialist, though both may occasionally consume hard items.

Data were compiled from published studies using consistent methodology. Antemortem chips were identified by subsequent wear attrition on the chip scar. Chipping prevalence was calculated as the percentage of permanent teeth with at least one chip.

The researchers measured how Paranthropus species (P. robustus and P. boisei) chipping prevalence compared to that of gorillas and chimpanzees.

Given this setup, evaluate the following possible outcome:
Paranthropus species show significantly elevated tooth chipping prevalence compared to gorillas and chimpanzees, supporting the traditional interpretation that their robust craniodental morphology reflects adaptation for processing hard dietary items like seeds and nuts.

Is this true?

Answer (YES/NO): NO